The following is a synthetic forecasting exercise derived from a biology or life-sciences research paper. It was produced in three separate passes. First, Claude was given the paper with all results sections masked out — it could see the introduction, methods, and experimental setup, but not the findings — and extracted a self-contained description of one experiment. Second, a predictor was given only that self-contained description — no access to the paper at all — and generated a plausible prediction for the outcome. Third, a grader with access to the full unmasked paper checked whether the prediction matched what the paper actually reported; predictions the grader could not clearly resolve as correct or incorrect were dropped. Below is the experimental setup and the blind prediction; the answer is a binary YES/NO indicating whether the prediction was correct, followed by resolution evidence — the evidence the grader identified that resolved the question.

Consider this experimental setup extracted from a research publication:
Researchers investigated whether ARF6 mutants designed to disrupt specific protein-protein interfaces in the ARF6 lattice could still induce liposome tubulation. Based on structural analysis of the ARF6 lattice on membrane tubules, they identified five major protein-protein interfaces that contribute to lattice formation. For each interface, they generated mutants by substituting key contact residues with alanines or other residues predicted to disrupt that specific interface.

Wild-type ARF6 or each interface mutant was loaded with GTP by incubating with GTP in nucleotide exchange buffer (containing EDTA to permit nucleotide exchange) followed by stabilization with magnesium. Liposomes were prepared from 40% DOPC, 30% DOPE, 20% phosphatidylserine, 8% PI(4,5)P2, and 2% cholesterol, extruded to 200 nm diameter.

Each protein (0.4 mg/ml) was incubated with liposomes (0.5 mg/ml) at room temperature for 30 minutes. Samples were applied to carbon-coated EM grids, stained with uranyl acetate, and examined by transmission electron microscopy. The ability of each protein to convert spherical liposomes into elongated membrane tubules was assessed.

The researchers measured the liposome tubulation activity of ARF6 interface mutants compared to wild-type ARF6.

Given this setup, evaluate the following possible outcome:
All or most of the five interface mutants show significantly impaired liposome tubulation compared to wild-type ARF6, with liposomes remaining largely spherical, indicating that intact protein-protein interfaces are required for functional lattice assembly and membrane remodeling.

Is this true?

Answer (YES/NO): YES